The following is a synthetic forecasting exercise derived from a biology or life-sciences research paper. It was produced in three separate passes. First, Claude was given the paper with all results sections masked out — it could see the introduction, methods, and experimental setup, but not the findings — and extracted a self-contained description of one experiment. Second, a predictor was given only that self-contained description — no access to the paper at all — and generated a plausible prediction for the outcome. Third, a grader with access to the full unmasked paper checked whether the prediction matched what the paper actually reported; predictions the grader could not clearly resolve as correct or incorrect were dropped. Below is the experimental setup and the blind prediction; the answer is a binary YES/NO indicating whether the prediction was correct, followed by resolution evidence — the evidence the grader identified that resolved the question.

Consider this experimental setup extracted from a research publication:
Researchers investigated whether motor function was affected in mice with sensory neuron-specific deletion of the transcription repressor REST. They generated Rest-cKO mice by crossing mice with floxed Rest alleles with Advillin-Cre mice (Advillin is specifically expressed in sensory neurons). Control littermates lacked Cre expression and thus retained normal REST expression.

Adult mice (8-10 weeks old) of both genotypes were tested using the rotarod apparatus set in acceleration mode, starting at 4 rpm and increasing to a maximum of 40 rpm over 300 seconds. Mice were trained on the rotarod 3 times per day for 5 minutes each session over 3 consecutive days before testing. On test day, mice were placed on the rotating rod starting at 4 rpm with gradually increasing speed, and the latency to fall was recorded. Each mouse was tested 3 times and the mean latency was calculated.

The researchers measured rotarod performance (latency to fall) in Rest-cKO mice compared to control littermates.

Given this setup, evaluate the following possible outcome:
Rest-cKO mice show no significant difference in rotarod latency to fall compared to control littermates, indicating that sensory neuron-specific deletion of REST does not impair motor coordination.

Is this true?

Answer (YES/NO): YES